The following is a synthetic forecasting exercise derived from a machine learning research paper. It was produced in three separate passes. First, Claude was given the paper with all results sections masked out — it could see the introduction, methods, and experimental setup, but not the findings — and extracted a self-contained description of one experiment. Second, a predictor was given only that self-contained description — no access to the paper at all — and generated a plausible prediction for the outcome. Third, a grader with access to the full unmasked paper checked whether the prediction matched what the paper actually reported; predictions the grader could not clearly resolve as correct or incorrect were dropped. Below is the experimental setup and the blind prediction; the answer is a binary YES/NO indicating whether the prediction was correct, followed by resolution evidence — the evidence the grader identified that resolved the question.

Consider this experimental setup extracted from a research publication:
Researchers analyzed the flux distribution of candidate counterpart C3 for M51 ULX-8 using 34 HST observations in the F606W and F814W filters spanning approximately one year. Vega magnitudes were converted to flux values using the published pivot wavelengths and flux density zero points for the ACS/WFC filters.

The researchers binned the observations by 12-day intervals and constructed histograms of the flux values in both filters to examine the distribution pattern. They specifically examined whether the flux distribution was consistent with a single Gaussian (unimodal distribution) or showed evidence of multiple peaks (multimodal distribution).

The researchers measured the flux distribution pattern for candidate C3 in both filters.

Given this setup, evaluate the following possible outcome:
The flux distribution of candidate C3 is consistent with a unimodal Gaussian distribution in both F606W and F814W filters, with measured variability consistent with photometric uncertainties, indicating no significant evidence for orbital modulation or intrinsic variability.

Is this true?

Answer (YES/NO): NO